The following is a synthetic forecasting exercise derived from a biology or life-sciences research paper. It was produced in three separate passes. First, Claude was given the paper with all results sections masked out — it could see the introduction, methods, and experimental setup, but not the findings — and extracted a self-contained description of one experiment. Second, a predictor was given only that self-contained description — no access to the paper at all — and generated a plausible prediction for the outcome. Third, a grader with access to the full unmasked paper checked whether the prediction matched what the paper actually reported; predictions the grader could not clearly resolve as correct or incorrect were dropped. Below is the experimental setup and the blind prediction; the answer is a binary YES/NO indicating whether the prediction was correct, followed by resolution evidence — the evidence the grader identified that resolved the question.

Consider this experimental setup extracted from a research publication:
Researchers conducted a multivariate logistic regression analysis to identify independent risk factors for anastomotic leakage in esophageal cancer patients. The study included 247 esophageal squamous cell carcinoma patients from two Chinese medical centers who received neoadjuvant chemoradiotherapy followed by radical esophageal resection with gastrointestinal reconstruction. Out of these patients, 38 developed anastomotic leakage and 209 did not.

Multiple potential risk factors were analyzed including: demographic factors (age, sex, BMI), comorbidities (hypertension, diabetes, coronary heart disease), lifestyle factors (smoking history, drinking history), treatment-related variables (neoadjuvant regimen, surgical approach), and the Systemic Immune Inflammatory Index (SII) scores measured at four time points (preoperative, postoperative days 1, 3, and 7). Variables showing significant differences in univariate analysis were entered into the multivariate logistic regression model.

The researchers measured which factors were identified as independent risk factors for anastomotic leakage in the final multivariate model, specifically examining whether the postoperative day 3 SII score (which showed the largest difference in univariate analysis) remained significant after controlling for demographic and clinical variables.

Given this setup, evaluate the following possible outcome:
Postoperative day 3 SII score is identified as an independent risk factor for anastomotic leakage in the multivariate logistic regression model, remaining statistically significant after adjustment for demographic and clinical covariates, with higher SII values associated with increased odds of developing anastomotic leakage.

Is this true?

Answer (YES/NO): YES